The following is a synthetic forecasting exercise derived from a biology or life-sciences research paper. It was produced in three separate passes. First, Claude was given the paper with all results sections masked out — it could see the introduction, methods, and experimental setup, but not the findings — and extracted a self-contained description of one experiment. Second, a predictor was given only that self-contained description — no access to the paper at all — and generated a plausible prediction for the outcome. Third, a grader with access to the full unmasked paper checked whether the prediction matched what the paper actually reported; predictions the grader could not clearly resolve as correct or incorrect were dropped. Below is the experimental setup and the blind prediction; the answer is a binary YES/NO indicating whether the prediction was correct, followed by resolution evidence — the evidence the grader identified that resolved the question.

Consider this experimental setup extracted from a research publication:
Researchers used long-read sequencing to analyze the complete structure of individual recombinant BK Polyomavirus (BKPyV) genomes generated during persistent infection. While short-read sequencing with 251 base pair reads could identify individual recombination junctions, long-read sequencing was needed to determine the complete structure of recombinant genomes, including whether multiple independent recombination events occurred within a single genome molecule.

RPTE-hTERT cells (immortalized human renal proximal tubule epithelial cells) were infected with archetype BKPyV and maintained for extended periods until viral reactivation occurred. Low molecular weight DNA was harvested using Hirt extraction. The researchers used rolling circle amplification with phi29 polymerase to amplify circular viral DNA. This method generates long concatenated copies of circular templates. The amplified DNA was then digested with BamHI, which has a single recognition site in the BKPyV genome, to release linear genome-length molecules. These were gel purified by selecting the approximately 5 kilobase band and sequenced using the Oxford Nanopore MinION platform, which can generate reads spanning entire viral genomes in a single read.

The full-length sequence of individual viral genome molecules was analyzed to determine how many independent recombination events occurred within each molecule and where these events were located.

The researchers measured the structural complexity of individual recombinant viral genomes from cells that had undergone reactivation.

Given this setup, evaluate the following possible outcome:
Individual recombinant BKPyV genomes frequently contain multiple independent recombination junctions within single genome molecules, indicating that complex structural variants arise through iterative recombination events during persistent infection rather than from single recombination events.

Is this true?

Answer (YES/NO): YES